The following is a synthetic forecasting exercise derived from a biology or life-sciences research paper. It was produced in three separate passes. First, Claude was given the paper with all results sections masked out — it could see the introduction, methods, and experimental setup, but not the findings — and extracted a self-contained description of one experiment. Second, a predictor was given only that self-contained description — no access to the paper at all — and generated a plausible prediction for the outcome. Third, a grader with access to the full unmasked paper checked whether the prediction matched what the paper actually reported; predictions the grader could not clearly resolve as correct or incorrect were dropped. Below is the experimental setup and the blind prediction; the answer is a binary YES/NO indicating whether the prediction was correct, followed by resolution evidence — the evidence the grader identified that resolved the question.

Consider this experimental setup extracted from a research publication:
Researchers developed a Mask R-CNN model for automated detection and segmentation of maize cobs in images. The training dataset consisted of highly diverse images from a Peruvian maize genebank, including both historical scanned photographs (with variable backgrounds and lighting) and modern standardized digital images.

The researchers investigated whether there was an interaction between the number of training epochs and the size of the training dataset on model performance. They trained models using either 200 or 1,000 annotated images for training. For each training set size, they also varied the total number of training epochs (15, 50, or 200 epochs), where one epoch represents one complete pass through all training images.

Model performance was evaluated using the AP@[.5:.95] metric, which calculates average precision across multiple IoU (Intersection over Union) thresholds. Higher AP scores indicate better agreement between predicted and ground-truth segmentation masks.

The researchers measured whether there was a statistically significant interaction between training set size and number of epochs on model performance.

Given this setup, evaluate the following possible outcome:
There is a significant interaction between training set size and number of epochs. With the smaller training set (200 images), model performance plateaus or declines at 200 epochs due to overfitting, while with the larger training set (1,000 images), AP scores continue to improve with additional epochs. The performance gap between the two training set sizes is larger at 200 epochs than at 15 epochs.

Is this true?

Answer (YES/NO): NO